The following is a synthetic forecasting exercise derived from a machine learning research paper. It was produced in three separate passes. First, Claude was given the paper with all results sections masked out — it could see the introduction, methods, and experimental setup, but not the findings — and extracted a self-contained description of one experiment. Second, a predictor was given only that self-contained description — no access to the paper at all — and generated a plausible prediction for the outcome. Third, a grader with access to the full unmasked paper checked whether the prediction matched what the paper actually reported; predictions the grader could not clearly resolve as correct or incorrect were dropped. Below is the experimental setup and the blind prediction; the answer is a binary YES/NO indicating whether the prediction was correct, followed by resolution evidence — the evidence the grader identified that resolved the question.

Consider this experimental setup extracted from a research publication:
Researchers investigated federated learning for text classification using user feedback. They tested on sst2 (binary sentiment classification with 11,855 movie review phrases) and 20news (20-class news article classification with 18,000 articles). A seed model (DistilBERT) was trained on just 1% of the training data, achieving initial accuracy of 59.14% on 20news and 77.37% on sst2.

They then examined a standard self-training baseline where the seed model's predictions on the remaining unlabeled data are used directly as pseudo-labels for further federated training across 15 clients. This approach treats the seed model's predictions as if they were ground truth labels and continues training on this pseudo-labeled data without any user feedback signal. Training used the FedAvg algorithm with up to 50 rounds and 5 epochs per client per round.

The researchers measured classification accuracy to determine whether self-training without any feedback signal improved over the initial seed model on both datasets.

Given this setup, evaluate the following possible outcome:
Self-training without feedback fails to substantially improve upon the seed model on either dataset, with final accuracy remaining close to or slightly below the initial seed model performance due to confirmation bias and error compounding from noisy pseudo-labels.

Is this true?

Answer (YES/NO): YES